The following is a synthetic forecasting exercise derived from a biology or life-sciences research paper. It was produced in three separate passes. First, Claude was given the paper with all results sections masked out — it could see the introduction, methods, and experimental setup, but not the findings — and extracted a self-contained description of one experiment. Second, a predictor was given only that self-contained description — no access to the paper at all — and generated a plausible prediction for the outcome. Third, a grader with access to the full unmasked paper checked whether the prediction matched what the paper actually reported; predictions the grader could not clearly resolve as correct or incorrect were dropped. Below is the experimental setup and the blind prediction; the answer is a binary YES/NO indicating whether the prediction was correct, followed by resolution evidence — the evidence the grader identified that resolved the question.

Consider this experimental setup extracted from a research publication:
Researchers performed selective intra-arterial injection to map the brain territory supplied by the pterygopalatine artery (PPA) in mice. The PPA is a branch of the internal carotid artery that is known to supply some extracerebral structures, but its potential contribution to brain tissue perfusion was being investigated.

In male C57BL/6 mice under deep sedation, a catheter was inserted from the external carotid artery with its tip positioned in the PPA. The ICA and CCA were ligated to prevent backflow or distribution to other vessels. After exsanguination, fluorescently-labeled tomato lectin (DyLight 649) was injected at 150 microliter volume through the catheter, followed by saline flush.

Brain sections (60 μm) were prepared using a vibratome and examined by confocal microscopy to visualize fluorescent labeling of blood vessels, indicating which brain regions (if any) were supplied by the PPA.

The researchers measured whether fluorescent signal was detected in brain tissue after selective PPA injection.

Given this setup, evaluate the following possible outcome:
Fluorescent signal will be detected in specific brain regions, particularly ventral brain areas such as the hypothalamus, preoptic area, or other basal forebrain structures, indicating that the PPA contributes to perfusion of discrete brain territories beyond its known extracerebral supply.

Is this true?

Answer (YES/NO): YES